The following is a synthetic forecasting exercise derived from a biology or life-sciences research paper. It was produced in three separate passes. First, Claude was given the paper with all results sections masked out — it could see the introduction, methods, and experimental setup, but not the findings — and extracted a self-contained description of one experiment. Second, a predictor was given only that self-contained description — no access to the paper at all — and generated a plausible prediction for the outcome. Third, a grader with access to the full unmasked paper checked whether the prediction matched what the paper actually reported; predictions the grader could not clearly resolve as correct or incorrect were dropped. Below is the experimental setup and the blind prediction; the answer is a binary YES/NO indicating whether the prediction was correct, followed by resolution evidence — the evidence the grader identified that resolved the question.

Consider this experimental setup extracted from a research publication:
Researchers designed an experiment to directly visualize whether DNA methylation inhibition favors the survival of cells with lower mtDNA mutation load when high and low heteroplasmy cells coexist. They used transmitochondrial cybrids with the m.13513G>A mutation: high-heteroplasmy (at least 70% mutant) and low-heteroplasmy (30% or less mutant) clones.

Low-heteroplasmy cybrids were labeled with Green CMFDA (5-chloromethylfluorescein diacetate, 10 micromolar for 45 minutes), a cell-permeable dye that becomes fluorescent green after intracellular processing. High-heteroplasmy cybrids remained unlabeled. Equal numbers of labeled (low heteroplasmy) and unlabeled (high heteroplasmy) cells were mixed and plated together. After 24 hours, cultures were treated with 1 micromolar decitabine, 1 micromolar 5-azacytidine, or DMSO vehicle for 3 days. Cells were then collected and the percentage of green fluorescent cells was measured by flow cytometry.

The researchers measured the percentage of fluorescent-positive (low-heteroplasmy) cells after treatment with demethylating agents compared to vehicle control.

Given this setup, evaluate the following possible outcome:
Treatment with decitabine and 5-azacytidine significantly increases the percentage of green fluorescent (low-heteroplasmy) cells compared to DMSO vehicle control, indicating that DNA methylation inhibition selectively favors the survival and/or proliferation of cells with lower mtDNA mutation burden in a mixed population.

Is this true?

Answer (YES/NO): YES